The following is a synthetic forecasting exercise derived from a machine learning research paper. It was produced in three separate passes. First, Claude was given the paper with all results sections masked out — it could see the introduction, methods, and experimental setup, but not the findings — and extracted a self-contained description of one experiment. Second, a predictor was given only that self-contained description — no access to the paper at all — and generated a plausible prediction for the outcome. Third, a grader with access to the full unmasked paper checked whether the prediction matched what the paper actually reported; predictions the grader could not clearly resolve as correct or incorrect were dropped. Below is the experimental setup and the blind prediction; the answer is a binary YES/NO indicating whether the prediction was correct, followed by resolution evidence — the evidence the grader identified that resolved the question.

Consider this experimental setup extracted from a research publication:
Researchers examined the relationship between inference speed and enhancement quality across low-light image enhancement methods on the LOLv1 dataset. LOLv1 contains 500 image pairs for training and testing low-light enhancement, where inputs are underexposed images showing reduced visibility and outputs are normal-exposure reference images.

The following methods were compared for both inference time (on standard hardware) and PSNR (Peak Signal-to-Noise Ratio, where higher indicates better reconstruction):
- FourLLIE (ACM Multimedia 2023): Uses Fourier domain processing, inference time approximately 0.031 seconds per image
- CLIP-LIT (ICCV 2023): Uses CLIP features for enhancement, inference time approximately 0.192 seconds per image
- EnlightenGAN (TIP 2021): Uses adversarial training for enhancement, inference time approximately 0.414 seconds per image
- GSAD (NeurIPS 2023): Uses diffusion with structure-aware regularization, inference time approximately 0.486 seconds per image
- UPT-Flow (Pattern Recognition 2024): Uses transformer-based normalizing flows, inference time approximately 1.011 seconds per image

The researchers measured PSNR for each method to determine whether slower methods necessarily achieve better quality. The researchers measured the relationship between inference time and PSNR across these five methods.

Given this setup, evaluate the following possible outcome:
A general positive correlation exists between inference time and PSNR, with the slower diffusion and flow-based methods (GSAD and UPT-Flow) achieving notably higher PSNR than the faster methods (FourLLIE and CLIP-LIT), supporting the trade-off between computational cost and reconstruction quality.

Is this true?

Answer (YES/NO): NO